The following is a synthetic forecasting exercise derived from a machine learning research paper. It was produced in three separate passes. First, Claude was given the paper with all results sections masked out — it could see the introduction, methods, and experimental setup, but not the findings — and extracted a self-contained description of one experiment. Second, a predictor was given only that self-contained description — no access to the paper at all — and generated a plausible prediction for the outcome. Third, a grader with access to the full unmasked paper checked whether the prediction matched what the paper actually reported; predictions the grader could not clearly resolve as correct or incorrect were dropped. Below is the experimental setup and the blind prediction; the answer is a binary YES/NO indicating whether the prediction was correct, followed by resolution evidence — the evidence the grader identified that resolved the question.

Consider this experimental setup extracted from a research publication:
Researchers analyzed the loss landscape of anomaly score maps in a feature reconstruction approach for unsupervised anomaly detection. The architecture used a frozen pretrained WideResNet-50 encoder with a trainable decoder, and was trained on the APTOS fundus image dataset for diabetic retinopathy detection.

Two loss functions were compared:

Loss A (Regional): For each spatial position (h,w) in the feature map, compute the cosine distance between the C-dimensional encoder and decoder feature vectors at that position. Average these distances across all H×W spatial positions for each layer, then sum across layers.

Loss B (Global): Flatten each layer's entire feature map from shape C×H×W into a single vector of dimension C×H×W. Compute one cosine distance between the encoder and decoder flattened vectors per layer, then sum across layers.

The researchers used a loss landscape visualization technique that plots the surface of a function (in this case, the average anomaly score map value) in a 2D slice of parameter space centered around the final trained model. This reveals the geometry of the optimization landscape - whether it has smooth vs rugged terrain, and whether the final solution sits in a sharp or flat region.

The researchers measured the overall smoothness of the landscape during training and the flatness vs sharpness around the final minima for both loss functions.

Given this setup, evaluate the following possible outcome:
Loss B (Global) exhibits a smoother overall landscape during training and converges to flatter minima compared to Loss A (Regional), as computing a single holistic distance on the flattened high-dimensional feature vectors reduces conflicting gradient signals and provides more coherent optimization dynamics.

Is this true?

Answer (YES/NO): NO